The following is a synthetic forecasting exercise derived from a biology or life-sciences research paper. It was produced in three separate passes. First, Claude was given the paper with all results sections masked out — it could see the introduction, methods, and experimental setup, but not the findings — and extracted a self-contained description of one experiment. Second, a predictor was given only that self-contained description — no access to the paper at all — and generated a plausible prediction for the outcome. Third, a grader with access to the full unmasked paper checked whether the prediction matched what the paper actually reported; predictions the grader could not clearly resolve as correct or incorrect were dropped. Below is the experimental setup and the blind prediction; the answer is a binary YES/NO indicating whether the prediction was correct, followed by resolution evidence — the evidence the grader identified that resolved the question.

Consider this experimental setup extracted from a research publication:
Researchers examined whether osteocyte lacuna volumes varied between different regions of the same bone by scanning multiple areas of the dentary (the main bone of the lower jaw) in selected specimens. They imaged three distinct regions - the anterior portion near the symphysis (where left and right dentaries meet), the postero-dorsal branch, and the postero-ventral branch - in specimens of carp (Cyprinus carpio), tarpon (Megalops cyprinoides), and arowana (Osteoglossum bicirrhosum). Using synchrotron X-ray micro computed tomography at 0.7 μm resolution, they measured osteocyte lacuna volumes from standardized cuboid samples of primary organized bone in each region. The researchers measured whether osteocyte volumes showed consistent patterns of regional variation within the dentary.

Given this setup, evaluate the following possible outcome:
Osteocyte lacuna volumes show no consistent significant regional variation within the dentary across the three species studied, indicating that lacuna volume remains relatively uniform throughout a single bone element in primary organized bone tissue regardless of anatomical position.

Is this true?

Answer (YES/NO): YES